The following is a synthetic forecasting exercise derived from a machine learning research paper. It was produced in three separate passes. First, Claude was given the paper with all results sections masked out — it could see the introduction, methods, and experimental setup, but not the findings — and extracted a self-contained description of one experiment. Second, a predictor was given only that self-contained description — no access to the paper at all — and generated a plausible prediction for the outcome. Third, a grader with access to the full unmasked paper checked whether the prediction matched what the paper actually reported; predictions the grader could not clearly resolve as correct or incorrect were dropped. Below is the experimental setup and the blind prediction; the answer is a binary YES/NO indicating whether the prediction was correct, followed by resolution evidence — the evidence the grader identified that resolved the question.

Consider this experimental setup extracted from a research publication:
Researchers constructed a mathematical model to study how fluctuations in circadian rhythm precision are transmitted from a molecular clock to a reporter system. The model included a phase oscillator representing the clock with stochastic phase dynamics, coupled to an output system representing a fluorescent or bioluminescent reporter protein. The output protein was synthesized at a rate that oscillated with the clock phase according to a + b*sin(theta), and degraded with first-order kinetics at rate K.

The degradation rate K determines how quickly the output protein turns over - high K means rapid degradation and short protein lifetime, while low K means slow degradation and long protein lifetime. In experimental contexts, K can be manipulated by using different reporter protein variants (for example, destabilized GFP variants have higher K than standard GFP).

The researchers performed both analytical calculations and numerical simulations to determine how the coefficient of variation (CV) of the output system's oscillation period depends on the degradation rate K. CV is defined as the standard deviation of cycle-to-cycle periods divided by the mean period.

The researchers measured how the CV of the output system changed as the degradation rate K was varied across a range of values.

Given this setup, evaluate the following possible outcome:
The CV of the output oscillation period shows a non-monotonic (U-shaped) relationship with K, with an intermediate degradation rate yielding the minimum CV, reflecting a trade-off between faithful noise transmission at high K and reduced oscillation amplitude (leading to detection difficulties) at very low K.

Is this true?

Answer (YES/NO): YES